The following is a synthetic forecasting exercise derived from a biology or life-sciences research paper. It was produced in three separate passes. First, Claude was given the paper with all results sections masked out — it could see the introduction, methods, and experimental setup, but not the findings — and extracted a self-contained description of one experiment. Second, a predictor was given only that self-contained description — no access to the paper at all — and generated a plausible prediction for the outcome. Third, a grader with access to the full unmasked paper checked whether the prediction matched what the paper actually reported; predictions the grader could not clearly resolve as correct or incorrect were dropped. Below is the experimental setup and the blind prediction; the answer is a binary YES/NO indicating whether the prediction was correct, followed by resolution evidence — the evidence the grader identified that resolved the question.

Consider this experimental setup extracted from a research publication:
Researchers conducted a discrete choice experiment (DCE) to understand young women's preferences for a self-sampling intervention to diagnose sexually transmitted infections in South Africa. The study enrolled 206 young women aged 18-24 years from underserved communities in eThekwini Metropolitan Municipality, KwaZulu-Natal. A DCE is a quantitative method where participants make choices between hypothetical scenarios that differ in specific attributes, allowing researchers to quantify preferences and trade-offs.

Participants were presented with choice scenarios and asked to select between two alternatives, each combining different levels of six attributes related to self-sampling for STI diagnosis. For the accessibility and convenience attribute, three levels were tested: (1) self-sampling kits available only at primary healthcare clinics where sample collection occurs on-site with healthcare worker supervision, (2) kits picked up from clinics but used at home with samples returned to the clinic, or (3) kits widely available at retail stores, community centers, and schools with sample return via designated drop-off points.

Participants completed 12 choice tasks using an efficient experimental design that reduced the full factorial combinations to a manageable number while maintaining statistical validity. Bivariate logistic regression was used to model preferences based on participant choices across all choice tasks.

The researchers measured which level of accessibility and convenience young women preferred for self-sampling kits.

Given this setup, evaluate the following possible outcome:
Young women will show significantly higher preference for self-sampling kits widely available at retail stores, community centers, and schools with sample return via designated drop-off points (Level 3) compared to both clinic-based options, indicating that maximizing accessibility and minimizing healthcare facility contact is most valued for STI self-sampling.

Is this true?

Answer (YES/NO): NO